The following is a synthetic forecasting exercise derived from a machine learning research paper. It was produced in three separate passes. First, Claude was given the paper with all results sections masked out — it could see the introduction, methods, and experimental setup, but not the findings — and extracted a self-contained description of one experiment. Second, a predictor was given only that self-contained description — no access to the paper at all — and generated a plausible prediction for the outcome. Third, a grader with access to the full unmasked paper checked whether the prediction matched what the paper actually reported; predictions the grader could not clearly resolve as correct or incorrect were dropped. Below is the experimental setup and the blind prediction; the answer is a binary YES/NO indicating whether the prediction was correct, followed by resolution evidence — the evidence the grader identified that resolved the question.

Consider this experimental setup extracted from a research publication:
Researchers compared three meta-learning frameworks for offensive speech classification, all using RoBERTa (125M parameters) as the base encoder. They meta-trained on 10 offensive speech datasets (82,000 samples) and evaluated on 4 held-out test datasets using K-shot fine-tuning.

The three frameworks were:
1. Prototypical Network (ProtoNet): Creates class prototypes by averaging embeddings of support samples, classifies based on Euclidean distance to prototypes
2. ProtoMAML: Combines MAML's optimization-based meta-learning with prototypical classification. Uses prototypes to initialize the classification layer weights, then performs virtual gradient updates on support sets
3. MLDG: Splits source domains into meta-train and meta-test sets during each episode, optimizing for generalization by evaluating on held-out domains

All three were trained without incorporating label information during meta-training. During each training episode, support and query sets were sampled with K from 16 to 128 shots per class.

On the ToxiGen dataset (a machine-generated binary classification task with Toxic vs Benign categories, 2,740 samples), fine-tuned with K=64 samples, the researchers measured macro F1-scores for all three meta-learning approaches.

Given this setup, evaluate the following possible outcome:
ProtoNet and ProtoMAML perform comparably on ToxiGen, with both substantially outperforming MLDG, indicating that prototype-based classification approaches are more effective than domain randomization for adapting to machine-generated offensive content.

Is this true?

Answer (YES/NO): NO